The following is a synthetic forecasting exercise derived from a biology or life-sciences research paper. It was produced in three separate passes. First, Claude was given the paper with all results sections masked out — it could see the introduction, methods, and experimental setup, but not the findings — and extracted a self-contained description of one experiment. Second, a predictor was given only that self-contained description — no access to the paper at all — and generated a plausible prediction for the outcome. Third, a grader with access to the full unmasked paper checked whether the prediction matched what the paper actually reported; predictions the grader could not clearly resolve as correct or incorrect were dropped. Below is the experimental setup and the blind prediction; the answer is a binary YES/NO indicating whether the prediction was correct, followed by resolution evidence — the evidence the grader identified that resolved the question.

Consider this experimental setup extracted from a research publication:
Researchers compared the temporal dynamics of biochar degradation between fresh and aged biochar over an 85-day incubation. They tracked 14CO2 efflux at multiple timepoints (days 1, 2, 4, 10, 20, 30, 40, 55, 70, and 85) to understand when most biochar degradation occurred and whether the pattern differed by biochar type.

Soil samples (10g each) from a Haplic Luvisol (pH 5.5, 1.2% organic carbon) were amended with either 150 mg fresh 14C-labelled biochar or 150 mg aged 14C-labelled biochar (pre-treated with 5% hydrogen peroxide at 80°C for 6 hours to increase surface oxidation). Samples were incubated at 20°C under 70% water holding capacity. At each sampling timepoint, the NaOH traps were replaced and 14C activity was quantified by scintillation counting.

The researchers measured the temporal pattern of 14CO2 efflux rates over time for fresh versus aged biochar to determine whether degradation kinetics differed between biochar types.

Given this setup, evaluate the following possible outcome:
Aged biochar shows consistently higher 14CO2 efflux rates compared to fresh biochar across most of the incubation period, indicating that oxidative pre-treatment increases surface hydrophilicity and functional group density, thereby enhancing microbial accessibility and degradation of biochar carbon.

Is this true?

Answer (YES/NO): NO